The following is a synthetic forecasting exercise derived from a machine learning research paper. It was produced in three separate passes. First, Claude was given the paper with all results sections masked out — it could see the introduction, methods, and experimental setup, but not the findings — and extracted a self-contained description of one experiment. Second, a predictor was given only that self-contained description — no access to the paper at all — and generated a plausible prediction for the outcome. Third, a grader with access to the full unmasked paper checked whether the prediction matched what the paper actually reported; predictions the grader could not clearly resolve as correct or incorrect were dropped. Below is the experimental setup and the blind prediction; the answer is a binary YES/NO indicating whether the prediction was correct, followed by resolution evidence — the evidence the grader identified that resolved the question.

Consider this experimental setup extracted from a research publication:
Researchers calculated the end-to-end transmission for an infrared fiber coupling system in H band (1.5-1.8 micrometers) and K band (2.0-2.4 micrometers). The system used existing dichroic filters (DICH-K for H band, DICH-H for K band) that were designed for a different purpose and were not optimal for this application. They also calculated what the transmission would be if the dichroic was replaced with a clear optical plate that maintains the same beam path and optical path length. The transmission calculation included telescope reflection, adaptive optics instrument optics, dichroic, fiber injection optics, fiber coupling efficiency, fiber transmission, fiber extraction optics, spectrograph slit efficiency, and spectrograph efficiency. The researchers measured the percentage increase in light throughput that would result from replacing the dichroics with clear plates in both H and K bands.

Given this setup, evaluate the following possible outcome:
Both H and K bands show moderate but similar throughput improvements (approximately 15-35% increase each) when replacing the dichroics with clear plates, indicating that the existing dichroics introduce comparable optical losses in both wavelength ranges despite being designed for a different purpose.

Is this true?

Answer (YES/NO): NO